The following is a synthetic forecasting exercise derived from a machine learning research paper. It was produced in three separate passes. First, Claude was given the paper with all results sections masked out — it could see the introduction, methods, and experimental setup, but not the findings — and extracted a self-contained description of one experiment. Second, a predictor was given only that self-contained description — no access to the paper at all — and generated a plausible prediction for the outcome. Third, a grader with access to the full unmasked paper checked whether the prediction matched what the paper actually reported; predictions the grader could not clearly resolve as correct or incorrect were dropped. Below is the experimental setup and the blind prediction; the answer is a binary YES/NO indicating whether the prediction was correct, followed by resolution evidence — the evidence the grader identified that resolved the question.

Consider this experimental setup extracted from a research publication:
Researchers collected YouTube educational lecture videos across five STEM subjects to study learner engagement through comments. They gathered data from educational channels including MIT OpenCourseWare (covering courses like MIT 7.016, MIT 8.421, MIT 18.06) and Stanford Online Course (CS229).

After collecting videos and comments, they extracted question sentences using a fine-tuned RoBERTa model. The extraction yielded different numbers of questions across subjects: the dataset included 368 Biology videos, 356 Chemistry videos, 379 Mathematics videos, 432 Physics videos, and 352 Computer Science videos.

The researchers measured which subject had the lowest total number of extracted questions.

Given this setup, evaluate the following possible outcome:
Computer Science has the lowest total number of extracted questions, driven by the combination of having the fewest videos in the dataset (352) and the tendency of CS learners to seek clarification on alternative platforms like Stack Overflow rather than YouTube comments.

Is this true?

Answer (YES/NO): NO